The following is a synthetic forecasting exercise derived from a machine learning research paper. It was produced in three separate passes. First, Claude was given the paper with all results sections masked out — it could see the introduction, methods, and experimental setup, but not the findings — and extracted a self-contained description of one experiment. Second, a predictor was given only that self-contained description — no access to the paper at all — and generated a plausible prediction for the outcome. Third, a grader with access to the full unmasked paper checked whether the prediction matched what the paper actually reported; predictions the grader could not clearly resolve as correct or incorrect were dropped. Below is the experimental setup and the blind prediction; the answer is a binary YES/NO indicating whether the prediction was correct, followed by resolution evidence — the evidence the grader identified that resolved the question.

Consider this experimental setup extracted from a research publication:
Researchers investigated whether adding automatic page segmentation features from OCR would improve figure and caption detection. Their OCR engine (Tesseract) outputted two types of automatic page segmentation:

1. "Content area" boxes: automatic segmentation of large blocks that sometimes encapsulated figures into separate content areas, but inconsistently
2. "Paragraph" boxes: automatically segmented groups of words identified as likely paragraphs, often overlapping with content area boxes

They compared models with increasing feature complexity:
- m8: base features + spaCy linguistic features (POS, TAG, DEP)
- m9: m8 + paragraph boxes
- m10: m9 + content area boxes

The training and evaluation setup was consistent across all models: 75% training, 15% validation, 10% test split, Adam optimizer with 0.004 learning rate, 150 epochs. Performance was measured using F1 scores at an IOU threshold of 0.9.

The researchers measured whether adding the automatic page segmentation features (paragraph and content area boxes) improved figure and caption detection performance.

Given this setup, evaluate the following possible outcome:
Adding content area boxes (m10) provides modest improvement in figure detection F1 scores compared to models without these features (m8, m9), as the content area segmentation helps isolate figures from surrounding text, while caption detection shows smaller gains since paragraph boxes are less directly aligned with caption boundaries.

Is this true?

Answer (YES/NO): NO